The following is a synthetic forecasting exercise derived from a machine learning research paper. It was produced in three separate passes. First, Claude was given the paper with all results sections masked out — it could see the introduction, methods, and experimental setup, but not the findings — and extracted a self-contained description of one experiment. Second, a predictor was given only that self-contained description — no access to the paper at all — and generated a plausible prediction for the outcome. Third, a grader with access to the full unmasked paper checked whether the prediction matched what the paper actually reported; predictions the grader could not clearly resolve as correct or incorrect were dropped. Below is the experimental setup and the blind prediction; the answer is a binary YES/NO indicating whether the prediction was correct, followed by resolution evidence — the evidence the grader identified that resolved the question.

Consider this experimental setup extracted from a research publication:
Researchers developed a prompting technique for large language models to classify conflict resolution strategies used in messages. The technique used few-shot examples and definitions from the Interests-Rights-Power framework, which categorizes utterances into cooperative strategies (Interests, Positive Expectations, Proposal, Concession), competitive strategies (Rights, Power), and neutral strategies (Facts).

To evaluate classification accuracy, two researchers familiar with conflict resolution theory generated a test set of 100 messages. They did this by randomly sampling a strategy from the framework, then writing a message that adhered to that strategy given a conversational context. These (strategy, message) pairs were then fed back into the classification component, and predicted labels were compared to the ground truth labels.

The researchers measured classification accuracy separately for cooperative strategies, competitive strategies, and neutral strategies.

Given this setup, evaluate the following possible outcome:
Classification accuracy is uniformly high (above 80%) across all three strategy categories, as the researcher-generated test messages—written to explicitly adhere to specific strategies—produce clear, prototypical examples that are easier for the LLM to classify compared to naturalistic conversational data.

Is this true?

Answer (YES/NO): NO